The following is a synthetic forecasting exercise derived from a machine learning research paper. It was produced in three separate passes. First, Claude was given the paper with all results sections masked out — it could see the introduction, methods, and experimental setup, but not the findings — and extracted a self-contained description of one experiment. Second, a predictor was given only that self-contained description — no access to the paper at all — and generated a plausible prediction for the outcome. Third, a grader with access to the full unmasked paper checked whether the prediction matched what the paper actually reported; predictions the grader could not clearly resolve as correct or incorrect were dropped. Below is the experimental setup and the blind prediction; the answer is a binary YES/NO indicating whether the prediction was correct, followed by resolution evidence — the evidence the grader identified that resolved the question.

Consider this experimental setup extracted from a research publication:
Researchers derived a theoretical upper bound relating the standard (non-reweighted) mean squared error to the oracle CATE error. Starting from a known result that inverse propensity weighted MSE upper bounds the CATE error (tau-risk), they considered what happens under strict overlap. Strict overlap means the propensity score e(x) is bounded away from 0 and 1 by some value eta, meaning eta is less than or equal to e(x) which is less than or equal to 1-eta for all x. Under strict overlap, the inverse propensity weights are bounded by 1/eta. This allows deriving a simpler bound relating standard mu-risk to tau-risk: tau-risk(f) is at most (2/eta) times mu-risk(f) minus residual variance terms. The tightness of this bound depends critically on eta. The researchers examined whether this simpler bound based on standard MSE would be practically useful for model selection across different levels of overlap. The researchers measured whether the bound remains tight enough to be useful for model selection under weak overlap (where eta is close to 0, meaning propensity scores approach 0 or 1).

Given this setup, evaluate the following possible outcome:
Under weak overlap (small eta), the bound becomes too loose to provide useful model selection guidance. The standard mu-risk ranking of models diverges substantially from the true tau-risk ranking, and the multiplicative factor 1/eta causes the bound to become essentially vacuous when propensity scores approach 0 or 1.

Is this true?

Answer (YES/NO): YES